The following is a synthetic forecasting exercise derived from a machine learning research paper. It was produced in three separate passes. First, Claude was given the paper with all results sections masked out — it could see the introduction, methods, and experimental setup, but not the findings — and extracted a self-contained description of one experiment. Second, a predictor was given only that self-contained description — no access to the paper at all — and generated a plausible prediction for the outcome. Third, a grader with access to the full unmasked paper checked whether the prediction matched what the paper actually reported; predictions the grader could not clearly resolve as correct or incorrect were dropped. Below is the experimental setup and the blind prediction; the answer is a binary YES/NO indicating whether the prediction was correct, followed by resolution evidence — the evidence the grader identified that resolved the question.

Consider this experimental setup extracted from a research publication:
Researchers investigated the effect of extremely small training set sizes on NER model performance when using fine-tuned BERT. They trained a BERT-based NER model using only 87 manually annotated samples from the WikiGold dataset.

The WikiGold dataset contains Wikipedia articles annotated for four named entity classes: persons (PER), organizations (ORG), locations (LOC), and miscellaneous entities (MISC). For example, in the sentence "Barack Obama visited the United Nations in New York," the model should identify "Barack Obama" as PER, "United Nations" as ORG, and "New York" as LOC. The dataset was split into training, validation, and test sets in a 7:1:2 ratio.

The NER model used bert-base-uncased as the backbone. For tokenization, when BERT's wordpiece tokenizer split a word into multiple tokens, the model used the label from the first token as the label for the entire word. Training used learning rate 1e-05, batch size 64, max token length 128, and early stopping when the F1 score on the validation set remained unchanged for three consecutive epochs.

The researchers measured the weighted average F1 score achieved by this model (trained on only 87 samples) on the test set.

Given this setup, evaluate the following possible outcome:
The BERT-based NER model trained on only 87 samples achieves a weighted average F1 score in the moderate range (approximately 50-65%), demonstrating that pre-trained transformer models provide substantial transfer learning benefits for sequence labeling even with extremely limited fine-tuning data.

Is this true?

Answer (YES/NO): NO